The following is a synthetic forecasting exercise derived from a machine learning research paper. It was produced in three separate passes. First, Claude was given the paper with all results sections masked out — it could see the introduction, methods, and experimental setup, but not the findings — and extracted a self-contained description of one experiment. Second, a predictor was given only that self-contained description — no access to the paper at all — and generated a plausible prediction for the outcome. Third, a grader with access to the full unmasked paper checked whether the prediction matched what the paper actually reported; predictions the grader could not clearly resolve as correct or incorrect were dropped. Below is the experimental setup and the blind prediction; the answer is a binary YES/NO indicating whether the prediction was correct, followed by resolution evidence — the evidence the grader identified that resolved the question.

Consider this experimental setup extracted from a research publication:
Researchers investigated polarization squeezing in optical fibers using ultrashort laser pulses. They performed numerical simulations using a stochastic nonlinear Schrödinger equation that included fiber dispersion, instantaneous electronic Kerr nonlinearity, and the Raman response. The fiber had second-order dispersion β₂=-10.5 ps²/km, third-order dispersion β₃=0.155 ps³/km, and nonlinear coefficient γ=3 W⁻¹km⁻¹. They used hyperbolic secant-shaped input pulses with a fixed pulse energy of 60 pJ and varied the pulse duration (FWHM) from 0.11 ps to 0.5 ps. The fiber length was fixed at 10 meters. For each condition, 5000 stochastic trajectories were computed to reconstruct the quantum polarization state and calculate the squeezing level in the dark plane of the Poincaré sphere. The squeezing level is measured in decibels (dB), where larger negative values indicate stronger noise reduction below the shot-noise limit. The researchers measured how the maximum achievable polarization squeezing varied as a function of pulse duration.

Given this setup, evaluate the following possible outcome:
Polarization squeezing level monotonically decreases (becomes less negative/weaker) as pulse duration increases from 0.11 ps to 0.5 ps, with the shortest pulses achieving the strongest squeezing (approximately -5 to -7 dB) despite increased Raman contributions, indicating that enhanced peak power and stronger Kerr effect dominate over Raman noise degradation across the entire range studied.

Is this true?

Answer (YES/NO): NO